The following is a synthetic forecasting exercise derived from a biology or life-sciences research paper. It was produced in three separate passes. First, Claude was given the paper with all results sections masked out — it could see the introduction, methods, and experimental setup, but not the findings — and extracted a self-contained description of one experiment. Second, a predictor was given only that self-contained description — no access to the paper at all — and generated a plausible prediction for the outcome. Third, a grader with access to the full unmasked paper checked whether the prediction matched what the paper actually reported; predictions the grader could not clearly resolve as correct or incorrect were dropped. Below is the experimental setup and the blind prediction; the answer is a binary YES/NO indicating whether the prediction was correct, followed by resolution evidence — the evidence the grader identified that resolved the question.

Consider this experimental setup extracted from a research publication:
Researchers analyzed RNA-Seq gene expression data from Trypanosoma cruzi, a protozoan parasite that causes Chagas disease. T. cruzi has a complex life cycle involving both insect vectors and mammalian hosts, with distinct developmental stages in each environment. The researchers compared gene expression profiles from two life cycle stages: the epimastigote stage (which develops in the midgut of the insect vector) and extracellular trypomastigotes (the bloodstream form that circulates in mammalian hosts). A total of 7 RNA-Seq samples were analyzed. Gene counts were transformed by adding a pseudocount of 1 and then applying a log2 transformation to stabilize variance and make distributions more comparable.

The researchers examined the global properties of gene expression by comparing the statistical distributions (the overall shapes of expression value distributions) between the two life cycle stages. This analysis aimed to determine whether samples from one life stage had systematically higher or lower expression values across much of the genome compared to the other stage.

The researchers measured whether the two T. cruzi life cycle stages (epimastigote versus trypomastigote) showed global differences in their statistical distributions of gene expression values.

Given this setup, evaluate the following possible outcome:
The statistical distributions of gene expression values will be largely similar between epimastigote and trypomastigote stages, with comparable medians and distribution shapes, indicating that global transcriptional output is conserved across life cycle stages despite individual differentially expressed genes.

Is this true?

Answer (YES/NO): NO